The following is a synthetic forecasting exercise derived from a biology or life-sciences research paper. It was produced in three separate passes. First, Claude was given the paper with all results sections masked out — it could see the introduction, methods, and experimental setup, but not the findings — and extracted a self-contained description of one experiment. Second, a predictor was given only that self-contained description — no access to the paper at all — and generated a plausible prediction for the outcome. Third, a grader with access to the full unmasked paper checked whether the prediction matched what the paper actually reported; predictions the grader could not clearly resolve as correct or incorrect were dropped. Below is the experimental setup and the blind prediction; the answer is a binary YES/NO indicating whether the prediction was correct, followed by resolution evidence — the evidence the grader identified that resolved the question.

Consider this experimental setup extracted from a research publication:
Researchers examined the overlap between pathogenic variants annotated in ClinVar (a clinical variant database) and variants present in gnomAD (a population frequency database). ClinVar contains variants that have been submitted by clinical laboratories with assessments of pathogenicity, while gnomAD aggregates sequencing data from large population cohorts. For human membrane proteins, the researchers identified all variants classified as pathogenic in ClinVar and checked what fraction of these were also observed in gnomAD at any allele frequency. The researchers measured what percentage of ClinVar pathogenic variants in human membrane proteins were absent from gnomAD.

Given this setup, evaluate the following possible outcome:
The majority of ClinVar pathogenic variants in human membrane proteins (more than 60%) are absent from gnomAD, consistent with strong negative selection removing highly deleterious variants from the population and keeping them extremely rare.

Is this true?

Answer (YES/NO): YES